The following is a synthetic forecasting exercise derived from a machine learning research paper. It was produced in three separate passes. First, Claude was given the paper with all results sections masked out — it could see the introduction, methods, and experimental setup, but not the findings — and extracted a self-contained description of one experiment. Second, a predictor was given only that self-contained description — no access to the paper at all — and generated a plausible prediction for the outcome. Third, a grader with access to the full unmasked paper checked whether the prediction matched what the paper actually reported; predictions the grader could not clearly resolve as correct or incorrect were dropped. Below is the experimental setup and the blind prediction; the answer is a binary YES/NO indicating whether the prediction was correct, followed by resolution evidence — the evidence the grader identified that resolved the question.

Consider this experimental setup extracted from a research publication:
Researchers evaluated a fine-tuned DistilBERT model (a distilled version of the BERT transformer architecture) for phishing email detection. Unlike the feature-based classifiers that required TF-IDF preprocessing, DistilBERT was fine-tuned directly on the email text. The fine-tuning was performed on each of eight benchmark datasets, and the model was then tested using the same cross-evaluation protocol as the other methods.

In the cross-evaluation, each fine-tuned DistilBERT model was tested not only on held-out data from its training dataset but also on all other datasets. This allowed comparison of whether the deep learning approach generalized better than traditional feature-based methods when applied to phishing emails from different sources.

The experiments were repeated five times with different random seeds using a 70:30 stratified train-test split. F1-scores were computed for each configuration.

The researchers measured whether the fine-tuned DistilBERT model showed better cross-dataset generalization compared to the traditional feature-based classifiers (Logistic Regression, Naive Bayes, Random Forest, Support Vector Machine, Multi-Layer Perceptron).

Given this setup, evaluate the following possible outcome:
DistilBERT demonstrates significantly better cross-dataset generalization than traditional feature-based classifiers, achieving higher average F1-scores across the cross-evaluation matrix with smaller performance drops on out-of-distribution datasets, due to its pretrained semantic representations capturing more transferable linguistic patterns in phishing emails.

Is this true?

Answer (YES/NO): YES